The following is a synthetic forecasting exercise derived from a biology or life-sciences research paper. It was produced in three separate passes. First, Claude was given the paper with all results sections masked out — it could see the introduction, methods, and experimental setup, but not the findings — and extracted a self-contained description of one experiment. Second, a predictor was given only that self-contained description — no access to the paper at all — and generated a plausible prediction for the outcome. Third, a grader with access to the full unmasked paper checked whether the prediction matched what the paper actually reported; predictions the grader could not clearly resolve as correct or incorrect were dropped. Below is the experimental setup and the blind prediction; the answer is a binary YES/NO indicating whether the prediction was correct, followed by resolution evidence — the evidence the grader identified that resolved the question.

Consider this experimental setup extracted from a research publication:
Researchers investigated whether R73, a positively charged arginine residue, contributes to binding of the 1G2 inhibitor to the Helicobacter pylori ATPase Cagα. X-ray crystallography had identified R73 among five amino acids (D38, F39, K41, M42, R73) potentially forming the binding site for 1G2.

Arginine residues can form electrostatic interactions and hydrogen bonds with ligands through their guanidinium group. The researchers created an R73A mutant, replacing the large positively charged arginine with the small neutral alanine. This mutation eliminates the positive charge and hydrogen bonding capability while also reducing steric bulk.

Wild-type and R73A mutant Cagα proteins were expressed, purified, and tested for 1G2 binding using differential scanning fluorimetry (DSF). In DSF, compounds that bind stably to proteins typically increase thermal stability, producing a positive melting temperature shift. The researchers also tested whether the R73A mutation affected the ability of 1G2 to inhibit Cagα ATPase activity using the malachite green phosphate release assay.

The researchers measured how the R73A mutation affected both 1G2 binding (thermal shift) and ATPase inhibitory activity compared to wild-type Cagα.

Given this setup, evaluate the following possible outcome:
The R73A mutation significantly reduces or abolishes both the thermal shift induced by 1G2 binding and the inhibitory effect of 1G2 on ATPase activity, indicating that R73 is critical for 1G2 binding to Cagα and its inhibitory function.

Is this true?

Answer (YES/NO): YES